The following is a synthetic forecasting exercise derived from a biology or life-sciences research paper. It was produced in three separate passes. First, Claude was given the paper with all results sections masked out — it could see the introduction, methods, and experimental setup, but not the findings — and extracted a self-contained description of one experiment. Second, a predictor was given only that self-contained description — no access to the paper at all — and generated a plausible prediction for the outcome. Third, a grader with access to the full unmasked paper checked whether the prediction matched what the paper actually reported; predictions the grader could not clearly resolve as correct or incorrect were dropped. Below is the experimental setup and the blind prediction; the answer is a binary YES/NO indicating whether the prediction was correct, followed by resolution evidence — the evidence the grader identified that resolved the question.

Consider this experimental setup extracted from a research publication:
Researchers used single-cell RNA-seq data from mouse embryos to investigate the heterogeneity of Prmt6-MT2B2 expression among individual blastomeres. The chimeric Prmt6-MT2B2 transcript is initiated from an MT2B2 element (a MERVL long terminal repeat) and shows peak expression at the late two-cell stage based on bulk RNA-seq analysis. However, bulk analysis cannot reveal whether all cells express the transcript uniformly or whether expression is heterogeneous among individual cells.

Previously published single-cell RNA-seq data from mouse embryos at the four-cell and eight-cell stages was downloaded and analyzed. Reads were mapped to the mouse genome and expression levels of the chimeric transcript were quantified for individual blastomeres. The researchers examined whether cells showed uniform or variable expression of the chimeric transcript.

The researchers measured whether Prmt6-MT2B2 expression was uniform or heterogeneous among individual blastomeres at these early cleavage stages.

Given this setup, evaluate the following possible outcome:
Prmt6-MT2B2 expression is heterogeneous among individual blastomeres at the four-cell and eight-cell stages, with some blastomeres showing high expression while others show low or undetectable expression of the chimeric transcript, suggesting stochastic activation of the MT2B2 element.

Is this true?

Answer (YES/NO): YES